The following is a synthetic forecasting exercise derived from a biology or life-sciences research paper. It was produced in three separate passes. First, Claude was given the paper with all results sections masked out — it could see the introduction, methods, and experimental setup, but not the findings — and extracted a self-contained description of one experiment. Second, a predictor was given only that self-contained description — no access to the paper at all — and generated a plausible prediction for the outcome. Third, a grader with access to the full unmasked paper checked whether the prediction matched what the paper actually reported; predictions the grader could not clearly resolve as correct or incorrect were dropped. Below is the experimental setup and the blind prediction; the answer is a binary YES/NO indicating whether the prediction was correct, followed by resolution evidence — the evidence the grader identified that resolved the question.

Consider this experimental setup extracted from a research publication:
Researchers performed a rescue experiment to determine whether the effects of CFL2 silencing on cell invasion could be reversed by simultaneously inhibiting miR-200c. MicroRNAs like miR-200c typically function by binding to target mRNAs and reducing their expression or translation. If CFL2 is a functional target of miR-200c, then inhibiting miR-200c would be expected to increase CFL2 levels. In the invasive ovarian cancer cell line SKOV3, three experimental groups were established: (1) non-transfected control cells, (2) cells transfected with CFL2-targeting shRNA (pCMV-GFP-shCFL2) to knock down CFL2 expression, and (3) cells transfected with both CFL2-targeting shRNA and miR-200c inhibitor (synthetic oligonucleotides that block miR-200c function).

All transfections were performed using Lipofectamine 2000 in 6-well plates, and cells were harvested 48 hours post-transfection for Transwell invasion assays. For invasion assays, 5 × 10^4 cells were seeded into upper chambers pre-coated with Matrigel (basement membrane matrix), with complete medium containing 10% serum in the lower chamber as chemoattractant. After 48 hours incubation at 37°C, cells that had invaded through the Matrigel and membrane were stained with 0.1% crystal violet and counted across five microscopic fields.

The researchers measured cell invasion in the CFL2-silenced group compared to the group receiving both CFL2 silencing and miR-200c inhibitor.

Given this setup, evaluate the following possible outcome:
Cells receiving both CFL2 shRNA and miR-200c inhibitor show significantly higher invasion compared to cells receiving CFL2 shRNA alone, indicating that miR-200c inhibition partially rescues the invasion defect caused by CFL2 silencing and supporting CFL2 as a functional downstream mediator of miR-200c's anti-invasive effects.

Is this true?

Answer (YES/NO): YES